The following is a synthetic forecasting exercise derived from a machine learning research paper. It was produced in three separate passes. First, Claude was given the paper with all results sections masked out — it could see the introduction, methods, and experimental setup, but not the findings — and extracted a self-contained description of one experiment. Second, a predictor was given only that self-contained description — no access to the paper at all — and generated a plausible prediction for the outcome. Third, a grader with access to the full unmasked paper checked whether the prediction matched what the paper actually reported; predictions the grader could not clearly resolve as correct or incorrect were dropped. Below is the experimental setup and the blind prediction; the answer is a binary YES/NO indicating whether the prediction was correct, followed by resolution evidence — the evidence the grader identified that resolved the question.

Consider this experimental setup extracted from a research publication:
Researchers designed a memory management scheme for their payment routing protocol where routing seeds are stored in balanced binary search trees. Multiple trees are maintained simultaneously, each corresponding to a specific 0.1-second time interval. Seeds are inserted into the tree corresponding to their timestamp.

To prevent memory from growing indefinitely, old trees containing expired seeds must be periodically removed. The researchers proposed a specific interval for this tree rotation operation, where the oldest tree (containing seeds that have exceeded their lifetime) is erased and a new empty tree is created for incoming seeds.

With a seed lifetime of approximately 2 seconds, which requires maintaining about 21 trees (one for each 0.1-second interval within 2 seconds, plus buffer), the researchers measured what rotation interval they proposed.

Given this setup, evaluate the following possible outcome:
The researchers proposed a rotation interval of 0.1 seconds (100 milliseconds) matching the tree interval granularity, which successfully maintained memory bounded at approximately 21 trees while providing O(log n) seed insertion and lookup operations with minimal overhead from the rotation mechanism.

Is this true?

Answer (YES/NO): YES